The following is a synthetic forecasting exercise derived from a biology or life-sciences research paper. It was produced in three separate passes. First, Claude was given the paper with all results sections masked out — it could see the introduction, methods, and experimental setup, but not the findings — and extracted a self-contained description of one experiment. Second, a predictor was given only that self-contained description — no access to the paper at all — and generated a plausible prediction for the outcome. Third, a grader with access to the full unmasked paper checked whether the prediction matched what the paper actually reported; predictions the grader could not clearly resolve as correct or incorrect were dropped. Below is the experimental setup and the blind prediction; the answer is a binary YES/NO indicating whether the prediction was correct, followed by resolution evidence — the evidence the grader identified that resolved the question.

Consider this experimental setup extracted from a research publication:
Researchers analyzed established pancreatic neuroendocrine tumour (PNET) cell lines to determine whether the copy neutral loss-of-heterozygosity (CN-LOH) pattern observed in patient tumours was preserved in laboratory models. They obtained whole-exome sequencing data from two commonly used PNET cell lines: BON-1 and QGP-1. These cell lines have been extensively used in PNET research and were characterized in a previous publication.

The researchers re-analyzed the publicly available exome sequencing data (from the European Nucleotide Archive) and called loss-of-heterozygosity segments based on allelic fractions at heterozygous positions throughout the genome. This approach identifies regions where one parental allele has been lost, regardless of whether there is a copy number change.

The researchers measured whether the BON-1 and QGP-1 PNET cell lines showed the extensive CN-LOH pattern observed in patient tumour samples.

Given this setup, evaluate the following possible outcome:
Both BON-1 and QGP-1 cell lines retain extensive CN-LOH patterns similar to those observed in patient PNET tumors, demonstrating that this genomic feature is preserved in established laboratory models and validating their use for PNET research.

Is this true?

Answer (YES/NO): YES